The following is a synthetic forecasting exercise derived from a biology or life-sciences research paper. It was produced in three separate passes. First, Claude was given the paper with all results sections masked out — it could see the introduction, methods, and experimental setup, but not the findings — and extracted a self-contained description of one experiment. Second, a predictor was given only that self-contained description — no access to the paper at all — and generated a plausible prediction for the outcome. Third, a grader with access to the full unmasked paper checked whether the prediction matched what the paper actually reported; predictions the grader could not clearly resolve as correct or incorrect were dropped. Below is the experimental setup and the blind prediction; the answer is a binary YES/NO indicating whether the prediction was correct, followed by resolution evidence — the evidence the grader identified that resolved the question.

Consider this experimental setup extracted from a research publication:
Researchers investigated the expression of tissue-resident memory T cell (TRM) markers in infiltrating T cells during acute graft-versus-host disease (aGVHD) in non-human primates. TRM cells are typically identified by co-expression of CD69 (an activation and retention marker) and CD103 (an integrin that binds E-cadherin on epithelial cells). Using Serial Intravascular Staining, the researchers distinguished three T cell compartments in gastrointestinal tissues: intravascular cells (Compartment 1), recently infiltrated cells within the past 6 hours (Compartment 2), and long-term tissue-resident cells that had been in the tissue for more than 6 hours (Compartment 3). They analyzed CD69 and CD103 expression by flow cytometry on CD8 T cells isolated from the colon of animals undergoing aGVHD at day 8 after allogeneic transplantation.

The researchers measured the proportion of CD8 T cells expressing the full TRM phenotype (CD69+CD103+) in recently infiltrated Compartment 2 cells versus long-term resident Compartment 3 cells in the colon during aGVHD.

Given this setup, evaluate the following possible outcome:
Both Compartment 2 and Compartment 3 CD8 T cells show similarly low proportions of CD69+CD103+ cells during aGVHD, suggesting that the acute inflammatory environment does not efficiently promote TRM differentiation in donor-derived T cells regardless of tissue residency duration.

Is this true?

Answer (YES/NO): NO